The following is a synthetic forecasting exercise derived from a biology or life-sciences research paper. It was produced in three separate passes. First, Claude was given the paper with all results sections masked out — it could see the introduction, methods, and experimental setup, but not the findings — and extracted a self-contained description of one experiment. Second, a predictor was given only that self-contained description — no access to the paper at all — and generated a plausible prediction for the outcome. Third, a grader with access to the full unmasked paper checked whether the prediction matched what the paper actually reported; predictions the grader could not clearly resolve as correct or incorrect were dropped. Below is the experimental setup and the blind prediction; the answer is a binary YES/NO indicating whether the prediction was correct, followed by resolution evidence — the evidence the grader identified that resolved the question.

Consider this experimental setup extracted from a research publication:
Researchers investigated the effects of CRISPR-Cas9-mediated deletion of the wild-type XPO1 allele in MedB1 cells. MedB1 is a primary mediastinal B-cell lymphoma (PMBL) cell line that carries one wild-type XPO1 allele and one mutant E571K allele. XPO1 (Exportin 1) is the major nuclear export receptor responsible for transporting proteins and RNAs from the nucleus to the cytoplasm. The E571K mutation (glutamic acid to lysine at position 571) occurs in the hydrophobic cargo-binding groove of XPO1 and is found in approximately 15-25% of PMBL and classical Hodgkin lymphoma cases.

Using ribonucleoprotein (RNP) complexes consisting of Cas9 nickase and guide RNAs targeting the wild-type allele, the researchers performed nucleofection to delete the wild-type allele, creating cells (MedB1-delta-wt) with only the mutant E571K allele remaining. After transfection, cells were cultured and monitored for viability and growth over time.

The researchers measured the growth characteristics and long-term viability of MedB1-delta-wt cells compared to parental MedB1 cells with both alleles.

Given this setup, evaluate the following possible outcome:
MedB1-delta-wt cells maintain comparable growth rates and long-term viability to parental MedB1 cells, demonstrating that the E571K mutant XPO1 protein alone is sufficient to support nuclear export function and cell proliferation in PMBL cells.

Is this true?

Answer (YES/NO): NO